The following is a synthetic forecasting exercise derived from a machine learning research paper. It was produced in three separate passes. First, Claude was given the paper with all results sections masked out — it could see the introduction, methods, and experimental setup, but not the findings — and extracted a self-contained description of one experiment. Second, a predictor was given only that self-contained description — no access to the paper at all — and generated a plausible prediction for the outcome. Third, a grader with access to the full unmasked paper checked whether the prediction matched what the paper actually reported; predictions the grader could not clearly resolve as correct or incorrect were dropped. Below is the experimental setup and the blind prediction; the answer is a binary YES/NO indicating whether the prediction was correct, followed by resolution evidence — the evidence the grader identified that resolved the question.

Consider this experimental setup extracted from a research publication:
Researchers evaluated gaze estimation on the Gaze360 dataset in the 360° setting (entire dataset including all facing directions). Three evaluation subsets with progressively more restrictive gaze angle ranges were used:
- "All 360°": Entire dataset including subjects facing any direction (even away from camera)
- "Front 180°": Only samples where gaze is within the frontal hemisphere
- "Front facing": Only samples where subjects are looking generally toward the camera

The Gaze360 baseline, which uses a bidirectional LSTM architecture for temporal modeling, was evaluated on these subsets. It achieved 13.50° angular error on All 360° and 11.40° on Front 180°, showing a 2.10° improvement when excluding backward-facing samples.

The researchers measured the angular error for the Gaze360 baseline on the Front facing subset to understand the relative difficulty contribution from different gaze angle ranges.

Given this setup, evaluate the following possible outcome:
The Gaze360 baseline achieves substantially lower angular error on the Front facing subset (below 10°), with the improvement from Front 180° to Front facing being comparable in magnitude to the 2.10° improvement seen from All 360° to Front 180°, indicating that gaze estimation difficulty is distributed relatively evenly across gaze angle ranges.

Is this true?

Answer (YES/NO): NO